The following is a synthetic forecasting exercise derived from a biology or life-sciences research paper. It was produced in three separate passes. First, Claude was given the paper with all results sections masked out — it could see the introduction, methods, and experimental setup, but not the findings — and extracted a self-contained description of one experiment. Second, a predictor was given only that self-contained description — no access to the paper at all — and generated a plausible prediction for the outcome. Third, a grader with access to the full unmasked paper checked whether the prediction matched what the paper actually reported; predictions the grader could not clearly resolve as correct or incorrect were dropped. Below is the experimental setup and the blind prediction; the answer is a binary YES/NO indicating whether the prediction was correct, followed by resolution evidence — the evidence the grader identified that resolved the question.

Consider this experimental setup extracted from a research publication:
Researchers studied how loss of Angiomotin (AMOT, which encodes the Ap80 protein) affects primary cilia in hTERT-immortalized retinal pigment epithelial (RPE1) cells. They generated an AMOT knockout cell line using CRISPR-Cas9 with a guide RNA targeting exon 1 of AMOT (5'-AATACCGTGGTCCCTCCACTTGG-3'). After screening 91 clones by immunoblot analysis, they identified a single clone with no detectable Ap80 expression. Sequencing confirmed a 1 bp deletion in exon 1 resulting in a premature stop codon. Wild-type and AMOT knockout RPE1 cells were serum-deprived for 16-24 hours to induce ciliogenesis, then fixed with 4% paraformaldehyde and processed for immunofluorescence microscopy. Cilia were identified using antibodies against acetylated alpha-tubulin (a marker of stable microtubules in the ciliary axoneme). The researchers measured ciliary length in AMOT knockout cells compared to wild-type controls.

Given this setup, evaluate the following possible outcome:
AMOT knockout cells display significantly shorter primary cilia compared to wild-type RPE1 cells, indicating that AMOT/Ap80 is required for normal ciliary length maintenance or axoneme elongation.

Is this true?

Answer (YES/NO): NO